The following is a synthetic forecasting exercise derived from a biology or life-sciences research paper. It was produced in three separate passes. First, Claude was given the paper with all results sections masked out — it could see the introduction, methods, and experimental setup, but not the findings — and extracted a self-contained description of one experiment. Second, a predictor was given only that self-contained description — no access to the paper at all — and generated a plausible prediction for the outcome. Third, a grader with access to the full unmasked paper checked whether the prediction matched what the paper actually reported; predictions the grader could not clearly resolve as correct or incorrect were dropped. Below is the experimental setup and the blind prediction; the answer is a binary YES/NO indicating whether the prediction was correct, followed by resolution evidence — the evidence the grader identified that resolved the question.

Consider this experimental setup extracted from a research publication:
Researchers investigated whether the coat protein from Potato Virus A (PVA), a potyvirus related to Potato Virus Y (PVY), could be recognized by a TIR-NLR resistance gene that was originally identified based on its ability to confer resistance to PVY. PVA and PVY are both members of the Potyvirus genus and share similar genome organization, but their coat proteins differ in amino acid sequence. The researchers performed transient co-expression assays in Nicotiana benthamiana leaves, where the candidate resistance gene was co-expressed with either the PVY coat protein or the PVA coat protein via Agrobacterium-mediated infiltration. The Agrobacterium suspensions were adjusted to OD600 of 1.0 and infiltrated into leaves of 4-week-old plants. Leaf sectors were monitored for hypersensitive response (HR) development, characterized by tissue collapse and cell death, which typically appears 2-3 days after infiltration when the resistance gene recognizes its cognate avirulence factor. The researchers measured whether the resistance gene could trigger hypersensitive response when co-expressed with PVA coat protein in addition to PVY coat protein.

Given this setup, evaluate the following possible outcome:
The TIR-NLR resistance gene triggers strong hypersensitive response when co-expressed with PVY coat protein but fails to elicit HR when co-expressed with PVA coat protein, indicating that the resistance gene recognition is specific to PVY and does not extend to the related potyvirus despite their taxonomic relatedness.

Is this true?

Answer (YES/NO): NO